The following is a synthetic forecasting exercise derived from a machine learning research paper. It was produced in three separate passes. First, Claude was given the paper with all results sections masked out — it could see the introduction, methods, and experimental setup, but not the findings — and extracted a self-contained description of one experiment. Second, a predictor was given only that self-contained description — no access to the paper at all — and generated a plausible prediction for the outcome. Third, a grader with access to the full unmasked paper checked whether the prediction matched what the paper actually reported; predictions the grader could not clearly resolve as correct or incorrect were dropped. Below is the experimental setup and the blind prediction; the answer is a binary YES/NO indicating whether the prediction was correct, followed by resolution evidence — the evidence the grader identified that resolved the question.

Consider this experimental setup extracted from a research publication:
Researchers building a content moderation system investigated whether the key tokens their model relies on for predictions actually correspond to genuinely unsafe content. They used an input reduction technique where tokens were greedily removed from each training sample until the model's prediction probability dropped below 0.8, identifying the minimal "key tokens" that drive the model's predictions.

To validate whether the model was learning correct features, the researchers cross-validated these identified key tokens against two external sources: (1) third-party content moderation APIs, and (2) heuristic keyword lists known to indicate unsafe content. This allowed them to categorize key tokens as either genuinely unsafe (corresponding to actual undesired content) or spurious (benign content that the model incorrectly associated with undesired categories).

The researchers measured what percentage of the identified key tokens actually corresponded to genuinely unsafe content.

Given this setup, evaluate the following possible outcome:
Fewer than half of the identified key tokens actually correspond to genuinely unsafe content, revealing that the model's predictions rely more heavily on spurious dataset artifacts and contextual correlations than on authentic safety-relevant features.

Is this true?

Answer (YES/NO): NO